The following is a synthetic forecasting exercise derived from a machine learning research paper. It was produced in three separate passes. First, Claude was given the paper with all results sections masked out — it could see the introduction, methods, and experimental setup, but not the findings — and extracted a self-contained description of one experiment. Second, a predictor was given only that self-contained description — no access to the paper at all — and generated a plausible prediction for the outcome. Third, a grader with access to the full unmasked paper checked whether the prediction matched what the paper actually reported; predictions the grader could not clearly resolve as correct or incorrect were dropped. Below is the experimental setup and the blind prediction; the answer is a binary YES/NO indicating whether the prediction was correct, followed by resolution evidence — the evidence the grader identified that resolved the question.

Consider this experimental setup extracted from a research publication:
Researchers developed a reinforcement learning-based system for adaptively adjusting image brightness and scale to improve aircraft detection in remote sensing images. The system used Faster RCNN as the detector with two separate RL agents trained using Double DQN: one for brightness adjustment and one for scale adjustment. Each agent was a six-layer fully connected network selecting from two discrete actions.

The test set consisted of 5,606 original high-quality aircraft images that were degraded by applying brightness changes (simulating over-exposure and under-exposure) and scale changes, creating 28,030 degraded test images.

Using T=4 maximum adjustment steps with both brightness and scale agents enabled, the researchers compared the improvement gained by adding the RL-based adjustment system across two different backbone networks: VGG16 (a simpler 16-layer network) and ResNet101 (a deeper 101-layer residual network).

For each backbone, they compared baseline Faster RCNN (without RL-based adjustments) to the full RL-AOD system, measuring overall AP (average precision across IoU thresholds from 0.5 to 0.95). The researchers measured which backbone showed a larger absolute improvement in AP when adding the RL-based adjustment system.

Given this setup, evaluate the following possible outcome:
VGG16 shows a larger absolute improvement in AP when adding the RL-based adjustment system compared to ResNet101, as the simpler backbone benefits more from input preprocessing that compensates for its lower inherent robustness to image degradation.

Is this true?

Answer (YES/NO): YES